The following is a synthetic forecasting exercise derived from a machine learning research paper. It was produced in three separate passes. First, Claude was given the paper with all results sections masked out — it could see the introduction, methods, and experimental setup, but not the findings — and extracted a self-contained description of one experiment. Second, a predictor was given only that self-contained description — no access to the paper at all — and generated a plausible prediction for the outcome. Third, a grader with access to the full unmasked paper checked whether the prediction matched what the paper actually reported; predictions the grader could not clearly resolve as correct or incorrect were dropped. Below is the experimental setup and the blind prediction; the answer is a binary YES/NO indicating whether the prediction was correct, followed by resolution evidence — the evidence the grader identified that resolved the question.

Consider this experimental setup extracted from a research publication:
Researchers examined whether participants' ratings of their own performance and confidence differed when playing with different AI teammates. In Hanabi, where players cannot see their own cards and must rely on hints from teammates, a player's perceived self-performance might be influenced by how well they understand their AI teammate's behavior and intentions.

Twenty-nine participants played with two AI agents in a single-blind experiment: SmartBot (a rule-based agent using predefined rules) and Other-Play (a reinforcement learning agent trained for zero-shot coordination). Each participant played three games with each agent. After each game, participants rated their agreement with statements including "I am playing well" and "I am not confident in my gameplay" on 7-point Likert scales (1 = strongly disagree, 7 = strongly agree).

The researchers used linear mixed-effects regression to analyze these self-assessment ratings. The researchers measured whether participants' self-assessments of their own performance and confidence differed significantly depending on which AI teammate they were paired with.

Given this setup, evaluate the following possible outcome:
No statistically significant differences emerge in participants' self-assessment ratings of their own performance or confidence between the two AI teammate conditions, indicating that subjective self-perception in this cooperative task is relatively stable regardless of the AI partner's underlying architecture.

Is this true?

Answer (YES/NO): YES